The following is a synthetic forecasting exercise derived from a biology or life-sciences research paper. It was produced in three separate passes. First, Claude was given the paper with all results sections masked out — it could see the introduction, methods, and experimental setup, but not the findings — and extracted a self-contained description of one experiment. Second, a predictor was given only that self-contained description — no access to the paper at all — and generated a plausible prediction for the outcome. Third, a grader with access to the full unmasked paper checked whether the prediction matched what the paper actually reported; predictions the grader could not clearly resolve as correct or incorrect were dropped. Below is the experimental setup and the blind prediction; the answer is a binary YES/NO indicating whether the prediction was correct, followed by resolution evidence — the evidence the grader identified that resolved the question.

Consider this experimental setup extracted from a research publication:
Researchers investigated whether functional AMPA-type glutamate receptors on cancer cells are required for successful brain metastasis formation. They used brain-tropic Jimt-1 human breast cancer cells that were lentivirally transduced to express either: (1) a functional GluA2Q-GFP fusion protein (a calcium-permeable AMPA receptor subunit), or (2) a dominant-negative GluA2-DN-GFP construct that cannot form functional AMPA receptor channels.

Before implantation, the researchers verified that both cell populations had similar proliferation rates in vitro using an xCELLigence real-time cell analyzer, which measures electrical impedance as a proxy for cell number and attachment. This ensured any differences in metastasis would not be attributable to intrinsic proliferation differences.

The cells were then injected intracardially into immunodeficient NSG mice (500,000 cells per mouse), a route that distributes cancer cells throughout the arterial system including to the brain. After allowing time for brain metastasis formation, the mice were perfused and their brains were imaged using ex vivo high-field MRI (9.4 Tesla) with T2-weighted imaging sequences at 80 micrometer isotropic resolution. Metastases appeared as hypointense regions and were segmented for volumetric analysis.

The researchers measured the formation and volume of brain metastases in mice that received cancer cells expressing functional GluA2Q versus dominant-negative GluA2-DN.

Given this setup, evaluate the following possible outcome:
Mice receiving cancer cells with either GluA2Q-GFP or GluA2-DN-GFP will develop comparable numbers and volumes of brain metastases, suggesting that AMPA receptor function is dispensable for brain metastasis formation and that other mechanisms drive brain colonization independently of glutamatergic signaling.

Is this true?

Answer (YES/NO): NO